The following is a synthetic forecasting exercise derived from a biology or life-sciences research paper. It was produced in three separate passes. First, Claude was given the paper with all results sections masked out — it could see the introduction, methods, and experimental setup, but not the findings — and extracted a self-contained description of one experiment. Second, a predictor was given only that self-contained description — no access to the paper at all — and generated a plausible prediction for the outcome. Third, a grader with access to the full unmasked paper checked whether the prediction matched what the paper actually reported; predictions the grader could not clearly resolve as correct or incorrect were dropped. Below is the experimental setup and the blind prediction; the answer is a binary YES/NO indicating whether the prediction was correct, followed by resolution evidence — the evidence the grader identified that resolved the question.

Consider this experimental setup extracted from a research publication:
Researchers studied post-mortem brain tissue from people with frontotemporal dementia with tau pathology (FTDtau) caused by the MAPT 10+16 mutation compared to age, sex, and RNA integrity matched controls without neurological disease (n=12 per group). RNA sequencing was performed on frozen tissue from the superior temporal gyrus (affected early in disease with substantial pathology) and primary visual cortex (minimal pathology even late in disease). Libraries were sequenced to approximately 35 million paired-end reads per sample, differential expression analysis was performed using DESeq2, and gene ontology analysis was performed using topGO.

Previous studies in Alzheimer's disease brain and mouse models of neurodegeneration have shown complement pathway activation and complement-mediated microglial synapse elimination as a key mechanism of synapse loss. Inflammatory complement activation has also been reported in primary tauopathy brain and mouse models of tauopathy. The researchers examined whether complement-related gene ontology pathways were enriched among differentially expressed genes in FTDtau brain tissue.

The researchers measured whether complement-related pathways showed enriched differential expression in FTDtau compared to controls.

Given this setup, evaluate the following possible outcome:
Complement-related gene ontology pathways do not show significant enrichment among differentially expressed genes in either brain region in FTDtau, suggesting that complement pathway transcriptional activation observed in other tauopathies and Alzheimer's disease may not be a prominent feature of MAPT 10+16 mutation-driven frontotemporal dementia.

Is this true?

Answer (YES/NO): YES